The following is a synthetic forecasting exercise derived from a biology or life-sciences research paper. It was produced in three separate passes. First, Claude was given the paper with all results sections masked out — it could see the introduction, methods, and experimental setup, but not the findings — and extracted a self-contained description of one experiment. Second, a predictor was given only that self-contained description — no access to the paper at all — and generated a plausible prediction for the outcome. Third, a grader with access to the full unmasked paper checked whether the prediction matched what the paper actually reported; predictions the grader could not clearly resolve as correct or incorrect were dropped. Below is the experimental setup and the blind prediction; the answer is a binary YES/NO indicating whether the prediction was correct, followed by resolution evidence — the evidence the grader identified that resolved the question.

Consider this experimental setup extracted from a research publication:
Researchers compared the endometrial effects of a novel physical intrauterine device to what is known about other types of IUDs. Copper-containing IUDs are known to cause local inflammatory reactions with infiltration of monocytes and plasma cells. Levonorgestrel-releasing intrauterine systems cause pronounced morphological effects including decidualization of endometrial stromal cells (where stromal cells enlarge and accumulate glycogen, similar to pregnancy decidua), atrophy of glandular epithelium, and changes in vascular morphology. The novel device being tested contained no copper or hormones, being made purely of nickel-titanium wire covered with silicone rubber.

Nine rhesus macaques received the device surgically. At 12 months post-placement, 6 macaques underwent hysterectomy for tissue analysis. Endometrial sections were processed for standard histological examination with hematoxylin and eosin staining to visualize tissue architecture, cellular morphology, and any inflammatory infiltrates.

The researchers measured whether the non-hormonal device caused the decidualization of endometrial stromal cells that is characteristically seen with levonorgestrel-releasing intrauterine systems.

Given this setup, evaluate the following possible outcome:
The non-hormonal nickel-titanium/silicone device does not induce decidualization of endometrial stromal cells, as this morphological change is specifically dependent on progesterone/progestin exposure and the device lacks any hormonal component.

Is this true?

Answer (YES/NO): YES